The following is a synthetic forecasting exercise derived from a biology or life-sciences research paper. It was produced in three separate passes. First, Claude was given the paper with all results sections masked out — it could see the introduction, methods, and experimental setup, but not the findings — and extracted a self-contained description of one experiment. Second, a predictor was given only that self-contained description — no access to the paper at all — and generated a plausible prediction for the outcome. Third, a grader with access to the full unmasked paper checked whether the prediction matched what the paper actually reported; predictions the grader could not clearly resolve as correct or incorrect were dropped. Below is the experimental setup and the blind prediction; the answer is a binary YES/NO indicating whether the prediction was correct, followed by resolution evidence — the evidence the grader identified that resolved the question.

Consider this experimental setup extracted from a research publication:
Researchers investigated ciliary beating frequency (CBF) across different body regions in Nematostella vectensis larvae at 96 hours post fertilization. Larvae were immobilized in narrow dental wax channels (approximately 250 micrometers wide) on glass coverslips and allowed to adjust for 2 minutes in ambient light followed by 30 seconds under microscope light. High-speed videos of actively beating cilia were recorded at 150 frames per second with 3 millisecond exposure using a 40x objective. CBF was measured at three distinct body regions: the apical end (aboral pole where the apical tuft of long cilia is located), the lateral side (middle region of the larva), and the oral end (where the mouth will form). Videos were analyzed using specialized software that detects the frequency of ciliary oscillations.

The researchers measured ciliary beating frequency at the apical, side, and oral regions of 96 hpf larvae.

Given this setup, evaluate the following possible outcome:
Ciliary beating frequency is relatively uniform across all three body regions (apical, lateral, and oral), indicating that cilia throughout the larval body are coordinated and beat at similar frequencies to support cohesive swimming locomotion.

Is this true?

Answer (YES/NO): YES